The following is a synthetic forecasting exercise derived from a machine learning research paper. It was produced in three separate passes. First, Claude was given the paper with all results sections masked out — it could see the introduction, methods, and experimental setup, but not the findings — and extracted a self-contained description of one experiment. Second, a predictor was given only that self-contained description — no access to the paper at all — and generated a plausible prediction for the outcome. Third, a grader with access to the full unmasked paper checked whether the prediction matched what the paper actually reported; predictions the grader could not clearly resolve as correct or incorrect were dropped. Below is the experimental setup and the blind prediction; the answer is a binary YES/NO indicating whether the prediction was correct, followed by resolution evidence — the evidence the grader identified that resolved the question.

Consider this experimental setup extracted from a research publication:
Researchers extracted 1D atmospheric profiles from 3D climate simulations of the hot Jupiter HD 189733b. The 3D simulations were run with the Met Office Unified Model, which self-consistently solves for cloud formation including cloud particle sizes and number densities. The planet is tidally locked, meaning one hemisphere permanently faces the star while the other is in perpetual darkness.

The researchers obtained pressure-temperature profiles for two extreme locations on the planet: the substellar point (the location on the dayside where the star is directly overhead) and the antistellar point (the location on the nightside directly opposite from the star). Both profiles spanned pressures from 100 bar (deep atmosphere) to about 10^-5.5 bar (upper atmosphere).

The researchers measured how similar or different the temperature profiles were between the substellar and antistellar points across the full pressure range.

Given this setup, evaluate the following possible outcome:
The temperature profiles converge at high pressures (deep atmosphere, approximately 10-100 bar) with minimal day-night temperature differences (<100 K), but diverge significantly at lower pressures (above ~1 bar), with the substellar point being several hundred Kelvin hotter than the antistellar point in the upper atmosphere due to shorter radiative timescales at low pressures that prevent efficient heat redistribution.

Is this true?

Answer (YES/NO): NO